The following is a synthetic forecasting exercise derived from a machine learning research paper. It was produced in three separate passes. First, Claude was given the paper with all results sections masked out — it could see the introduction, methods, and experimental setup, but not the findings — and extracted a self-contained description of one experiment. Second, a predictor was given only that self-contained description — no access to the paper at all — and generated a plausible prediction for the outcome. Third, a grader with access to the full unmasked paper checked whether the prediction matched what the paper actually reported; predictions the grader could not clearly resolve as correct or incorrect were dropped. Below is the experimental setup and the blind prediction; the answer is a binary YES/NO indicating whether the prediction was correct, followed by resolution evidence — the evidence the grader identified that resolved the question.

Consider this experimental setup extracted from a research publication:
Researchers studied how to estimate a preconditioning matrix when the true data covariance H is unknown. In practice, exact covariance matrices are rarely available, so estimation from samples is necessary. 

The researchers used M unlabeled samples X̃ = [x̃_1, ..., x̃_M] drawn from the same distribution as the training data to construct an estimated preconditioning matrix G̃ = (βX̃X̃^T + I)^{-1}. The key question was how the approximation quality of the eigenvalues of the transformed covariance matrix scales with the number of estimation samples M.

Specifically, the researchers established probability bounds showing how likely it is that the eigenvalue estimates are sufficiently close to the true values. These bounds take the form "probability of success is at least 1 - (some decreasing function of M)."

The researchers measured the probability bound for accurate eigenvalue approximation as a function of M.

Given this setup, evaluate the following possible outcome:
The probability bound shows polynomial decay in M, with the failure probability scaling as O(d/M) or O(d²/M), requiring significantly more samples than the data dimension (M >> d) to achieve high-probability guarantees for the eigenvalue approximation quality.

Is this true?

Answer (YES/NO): NO